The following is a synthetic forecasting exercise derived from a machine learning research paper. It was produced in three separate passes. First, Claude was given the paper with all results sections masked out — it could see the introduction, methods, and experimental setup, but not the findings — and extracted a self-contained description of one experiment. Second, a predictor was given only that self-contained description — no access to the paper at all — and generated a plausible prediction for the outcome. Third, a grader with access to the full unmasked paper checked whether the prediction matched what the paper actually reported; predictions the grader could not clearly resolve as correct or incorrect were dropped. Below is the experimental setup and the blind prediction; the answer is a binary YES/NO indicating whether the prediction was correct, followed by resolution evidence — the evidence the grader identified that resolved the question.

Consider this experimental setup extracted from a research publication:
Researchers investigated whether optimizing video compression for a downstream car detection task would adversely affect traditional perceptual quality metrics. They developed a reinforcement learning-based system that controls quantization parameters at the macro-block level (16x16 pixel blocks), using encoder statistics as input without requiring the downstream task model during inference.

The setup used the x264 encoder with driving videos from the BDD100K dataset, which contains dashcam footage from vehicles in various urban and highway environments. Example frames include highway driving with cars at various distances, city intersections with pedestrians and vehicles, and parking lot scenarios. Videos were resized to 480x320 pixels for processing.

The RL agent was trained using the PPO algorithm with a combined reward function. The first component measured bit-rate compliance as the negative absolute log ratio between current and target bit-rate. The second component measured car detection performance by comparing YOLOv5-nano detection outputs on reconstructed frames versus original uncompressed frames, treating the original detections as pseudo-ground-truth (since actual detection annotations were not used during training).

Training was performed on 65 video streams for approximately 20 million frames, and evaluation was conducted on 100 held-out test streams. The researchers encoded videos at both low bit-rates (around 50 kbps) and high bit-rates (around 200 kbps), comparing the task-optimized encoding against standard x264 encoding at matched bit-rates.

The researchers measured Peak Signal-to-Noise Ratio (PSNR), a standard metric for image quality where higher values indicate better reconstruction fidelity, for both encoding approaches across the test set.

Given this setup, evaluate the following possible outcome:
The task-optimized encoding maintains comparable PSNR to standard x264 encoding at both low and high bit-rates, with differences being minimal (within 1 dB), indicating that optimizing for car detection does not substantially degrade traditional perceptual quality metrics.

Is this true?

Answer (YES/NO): YES